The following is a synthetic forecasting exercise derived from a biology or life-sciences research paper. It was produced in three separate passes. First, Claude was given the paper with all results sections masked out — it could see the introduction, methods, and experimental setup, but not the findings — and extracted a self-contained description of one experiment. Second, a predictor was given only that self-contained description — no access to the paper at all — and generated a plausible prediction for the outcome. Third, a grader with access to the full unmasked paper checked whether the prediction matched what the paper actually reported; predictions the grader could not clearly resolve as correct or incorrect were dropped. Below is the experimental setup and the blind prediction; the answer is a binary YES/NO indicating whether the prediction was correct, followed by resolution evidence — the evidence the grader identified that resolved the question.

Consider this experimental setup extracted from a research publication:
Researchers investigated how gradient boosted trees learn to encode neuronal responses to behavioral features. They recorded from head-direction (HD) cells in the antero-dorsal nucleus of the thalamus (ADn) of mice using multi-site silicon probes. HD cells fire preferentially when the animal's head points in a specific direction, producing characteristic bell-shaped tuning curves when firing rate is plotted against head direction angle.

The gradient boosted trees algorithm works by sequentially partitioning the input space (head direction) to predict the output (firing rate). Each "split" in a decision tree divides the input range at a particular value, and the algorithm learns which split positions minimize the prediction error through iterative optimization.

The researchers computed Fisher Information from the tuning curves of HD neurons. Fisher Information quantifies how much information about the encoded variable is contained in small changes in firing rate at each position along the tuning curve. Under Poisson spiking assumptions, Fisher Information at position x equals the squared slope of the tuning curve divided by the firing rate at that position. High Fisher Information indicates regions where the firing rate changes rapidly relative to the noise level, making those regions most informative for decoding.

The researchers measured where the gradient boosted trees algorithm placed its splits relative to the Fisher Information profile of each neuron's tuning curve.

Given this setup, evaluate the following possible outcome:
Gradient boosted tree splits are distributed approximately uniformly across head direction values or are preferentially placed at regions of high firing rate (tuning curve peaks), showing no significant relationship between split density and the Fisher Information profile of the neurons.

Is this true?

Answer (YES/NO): NO